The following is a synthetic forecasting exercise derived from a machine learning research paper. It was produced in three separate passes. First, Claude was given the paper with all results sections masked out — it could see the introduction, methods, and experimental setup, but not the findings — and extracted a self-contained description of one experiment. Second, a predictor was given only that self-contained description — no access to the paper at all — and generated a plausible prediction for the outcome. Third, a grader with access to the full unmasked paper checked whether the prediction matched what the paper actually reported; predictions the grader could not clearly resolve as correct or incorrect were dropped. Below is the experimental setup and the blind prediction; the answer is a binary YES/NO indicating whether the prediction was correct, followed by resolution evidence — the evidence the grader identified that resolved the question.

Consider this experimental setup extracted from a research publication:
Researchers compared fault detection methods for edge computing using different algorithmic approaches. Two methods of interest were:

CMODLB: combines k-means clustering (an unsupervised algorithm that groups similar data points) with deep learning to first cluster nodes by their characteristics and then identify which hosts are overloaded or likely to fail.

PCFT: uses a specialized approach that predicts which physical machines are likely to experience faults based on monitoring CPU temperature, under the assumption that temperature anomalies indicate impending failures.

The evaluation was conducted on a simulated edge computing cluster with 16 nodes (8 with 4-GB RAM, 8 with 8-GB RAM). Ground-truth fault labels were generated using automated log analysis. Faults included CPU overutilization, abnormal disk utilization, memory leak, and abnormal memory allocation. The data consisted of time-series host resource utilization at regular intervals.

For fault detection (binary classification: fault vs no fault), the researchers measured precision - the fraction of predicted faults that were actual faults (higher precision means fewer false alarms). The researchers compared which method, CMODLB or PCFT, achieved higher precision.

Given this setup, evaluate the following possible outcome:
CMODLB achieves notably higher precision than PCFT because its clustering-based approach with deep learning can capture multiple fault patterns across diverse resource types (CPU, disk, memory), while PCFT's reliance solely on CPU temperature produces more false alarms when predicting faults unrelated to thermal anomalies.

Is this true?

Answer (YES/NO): NO